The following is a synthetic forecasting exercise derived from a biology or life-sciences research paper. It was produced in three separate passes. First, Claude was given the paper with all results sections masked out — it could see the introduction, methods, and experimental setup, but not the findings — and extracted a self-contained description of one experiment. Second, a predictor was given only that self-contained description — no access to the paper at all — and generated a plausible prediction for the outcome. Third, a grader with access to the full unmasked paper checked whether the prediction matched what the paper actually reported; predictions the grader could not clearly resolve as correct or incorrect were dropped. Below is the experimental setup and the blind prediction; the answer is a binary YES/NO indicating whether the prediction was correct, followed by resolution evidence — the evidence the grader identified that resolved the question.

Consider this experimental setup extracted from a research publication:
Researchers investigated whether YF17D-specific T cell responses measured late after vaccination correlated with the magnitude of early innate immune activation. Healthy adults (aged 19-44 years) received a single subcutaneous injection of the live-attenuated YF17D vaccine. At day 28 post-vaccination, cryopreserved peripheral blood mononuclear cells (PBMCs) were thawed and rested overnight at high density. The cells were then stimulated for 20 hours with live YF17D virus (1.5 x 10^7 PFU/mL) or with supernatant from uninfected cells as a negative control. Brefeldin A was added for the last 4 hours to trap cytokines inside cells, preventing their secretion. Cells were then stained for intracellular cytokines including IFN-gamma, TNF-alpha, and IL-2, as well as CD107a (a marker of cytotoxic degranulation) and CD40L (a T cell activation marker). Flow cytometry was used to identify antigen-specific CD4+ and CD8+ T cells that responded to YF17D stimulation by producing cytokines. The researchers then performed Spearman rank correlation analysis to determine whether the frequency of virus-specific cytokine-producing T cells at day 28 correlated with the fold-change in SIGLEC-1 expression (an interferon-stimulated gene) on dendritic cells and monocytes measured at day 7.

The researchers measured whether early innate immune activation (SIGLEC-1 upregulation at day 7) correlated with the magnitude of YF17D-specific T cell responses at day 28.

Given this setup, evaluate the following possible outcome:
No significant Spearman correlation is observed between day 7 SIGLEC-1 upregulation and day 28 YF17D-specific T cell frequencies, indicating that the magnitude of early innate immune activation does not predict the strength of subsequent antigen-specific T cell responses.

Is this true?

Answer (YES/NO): YES